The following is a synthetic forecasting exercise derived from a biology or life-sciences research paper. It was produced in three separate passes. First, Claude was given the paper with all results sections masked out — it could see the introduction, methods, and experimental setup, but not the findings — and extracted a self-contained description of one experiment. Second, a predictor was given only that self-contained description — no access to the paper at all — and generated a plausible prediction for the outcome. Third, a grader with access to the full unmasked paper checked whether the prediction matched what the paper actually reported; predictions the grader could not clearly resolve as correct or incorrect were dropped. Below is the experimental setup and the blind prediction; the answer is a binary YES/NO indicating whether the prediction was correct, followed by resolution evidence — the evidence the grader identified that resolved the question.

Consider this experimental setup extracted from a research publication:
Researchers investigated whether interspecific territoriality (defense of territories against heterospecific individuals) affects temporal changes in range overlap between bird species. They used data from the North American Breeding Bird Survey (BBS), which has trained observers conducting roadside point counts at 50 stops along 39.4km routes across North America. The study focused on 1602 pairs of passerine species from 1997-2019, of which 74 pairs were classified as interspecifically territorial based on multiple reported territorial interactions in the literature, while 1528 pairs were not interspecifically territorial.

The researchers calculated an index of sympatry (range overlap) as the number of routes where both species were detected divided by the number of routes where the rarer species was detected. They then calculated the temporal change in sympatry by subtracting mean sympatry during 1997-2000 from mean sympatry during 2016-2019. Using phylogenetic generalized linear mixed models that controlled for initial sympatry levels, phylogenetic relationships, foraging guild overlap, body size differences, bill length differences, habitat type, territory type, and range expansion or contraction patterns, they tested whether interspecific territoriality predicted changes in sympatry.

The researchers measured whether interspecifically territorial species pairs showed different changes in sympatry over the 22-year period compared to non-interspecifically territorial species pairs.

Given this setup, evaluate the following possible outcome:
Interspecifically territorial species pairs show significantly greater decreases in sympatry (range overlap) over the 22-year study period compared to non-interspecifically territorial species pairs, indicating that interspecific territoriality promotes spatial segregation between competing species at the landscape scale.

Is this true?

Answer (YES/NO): NO